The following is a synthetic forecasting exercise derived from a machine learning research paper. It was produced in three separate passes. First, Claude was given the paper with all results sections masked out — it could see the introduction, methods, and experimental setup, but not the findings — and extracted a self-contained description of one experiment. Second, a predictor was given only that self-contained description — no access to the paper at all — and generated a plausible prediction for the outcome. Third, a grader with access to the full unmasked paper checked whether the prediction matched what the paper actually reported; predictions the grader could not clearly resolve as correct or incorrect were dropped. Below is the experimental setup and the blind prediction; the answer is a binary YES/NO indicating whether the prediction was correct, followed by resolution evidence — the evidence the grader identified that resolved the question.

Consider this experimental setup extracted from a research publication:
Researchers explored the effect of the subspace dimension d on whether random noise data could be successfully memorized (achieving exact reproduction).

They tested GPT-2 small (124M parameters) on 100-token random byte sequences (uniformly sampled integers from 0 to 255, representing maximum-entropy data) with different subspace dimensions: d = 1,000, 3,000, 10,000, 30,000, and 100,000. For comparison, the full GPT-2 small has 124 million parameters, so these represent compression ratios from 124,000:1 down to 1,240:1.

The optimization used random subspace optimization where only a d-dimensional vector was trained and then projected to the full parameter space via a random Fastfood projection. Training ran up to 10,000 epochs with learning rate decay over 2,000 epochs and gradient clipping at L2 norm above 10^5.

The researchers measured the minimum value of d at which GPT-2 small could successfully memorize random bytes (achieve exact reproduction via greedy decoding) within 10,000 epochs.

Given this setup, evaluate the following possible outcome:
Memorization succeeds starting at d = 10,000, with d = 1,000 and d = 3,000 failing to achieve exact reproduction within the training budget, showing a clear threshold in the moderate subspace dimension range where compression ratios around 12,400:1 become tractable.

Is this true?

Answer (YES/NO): NO